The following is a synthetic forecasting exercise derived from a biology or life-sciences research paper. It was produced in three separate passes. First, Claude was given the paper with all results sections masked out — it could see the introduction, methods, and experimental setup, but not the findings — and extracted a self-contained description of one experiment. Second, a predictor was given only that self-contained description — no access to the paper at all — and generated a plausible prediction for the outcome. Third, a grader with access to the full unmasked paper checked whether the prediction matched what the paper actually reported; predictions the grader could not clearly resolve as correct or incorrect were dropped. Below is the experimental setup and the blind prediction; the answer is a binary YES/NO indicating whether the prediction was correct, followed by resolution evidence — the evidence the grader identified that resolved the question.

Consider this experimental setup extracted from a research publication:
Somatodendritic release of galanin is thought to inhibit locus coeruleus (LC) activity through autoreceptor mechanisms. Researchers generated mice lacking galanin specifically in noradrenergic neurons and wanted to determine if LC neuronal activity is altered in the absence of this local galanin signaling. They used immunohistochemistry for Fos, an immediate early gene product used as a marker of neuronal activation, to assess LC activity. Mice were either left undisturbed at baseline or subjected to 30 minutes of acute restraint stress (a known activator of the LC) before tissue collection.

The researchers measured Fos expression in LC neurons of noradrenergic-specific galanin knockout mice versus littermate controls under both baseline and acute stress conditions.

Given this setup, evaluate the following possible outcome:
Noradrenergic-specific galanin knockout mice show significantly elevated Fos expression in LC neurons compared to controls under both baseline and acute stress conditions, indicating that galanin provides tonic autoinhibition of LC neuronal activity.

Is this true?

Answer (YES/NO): NO